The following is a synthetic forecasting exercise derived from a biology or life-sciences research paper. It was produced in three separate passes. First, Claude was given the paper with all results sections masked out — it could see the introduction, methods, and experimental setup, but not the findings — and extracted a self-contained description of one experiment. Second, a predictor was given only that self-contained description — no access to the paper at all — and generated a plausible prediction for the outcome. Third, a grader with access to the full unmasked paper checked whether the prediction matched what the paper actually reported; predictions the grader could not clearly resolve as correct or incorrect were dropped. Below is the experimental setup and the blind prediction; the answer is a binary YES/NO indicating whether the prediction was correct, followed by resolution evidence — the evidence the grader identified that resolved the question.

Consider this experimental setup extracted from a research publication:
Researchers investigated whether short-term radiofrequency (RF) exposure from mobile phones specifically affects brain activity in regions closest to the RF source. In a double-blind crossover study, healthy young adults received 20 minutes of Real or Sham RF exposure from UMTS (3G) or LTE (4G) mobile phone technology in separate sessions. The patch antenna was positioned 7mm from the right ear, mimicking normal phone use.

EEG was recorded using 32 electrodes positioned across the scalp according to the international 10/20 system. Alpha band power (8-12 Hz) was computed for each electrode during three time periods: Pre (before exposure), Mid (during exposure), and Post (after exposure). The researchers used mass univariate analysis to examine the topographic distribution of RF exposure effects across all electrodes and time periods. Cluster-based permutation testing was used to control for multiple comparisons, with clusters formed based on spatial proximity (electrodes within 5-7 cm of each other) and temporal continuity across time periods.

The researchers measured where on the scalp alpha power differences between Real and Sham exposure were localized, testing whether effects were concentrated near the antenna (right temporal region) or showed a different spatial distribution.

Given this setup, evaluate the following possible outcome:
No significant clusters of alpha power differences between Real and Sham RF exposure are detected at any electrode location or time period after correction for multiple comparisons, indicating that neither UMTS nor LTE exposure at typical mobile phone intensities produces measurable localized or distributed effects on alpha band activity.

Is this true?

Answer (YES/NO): NO